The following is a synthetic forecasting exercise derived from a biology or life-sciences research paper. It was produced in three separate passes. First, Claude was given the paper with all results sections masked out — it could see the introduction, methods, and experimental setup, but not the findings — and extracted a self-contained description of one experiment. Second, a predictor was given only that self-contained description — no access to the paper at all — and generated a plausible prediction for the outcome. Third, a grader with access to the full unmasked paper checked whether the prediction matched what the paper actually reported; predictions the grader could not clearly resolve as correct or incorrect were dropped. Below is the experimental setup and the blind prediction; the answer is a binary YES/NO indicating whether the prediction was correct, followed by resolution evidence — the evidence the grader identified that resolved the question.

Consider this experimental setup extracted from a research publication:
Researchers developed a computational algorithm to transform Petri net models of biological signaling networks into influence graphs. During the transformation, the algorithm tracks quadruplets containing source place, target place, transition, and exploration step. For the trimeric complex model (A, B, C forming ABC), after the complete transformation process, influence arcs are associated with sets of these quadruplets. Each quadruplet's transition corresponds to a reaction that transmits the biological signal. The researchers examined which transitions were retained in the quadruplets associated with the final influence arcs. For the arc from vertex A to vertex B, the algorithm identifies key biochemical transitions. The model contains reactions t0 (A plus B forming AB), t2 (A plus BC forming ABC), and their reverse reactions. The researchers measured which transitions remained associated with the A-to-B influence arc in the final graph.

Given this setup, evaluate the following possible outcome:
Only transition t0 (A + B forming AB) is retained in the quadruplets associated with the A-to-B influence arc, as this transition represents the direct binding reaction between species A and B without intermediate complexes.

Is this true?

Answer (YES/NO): NO